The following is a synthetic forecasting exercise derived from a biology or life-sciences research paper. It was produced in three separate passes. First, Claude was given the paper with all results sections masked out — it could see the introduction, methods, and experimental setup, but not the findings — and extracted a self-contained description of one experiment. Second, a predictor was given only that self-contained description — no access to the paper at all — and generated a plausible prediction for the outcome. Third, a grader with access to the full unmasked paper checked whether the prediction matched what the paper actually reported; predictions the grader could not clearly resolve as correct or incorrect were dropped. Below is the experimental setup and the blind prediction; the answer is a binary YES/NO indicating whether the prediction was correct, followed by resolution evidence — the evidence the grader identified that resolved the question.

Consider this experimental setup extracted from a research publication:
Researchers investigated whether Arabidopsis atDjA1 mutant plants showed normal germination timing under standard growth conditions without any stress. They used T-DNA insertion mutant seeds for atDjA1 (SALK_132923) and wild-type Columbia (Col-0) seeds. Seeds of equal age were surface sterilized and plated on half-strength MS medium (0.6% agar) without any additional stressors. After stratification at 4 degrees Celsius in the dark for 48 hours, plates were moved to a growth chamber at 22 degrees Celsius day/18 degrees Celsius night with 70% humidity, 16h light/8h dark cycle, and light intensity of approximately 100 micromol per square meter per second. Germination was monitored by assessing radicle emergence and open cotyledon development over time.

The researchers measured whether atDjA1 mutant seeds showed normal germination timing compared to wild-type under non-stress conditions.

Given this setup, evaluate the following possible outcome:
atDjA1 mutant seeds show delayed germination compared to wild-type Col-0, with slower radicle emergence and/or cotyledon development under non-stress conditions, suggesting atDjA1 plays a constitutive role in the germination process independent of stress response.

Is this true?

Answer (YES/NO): YES